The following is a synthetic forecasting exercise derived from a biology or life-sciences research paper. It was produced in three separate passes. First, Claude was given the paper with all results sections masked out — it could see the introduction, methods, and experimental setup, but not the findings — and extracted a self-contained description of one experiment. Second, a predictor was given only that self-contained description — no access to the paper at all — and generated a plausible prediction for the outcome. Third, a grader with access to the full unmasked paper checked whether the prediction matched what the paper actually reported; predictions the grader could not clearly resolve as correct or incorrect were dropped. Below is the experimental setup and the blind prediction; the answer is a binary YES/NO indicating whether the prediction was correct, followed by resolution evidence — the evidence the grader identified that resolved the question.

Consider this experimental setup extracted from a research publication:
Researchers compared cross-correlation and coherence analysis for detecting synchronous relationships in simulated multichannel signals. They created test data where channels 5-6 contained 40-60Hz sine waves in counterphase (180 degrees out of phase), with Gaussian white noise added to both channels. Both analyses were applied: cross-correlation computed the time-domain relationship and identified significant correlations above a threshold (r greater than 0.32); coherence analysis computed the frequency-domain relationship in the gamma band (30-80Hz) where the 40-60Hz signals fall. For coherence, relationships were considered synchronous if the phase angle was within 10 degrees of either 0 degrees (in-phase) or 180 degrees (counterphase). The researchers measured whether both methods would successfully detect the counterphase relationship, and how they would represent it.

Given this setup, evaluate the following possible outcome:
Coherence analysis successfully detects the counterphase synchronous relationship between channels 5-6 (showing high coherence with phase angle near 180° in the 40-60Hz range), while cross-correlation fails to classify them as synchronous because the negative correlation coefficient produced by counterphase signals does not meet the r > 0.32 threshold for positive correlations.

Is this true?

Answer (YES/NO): NO